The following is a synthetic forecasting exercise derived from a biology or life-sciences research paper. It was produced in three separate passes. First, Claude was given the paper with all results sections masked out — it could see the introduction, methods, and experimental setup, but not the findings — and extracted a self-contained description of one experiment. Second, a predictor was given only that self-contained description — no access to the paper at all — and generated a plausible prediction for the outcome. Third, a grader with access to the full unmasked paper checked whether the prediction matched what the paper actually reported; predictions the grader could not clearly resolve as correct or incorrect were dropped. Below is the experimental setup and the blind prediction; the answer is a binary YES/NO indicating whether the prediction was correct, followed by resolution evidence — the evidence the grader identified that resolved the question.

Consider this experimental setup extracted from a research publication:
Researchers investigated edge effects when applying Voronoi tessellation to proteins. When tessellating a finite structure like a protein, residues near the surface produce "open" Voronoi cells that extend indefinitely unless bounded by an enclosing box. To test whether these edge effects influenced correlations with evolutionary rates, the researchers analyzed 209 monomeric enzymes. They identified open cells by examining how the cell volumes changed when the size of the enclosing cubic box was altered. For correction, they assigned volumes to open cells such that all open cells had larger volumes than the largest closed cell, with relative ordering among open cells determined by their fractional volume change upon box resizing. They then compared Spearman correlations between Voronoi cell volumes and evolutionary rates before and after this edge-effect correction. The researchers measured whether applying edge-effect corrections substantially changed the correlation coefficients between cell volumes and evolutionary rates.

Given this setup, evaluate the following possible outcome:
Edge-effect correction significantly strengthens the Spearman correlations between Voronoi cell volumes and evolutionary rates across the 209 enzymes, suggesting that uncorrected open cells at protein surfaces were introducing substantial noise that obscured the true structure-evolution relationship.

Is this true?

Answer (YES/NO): NO